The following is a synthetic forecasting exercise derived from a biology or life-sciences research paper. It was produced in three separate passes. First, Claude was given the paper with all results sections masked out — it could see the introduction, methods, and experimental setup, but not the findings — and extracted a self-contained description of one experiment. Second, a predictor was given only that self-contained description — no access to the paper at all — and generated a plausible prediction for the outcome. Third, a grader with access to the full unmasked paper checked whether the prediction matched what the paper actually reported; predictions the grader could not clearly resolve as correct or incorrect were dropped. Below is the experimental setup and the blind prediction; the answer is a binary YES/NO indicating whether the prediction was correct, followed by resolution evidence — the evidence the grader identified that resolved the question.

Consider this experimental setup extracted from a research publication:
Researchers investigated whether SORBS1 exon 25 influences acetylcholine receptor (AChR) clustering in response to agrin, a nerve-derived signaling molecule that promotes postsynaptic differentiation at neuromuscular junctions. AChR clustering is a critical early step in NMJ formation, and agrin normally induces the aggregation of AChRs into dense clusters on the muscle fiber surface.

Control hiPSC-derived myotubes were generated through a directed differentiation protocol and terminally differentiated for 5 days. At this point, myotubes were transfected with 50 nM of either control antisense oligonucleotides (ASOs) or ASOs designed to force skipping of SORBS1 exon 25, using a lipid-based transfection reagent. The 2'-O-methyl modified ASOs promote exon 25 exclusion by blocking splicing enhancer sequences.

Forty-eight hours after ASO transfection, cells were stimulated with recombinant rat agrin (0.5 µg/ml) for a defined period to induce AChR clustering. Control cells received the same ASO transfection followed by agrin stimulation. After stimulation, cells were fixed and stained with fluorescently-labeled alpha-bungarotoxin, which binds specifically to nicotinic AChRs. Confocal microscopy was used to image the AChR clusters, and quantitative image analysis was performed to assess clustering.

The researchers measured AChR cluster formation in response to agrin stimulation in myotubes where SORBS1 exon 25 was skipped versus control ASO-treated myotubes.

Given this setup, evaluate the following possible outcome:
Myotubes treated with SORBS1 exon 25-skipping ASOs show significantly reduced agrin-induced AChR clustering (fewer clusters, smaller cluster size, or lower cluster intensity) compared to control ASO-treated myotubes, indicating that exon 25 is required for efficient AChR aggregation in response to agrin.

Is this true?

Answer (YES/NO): YES